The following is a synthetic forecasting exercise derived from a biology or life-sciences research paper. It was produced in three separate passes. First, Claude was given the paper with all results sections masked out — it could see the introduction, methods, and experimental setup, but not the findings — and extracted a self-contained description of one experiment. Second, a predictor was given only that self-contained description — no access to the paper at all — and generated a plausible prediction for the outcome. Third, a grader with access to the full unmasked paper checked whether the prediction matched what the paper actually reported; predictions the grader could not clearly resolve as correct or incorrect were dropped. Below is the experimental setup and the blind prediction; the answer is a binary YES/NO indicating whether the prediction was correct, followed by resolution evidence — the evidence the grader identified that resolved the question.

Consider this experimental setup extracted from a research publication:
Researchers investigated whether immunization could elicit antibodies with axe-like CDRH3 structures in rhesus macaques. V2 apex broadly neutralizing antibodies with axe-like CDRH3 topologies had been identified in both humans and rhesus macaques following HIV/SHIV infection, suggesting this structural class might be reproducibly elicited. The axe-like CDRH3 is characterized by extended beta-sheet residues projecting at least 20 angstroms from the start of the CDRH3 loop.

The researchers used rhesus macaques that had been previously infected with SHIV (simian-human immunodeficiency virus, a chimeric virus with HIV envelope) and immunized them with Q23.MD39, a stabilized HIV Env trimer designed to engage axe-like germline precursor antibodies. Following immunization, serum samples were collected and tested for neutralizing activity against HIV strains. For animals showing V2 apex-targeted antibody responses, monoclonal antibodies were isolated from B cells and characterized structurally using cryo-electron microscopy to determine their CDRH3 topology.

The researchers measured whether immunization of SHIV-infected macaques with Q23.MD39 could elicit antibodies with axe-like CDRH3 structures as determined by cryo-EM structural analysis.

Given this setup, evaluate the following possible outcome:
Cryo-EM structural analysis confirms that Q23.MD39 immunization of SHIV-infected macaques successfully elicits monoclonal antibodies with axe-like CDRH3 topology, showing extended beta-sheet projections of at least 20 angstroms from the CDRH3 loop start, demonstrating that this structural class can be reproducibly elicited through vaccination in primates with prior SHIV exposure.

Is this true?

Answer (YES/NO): NO